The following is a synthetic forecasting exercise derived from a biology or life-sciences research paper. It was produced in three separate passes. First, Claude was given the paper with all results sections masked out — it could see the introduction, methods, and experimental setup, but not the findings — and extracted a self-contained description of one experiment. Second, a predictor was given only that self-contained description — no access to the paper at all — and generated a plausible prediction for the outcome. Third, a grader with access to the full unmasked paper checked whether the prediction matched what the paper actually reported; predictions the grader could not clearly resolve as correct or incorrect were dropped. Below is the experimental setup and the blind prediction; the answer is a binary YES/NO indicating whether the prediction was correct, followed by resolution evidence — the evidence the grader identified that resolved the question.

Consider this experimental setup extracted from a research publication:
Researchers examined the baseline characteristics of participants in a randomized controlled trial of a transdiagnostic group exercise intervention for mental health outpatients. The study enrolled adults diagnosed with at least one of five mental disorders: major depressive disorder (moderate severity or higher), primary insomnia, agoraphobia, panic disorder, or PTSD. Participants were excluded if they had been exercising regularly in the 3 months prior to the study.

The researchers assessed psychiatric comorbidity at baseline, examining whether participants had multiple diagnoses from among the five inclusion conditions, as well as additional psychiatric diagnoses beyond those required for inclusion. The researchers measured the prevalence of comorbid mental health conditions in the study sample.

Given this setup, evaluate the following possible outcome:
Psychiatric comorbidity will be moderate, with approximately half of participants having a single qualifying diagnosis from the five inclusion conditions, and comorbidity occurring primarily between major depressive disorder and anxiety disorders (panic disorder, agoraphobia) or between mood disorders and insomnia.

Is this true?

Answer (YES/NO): NO